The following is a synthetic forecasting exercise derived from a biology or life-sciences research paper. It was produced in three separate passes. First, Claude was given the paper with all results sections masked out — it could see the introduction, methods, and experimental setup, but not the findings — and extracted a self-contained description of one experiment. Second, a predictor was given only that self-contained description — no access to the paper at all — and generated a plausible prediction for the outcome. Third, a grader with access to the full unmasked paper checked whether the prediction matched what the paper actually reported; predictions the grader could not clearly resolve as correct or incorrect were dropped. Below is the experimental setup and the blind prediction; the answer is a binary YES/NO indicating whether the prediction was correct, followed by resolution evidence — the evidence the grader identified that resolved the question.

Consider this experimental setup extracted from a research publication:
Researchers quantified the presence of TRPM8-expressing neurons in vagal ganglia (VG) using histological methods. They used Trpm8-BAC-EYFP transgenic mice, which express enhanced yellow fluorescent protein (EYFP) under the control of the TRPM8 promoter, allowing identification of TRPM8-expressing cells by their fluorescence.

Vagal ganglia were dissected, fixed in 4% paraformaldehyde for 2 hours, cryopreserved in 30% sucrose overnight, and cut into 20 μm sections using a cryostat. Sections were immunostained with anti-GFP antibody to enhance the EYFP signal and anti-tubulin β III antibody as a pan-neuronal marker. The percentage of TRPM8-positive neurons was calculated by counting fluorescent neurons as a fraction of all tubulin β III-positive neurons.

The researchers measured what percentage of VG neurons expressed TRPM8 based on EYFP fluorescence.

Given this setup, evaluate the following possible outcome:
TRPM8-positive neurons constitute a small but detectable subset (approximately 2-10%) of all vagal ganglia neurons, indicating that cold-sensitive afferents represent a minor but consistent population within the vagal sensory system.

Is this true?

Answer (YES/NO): YES